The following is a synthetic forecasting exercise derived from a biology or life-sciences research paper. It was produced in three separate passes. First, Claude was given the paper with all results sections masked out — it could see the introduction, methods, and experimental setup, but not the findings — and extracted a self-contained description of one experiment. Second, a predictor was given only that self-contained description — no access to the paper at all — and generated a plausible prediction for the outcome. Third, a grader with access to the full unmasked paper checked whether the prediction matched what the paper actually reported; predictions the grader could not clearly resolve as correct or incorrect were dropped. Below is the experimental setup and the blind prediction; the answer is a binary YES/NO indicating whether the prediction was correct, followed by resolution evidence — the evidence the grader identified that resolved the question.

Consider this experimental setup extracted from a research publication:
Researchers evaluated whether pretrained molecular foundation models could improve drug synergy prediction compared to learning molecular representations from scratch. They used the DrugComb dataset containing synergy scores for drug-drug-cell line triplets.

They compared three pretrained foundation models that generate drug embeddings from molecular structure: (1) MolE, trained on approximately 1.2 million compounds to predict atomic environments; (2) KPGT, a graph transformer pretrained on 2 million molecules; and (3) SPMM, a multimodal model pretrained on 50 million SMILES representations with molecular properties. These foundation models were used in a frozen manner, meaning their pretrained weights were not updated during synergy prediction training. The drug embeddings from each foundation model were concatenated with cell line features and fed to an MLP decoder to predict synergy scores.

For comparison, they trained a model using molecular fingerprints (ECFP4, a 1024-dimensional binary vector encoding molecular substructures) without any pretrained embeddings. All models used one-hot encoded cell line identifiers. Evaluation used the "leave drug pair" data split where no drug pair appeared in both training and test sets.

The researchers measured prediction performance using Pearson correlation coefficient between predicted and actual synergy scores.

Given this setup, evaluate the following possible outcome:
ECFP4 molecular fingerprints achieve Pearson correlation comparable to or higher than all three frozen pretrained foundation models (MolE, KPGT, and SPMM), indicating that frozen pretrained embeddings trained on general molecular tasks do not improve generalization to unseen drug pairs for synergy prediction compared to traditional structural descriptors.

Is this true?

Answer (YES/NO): YES